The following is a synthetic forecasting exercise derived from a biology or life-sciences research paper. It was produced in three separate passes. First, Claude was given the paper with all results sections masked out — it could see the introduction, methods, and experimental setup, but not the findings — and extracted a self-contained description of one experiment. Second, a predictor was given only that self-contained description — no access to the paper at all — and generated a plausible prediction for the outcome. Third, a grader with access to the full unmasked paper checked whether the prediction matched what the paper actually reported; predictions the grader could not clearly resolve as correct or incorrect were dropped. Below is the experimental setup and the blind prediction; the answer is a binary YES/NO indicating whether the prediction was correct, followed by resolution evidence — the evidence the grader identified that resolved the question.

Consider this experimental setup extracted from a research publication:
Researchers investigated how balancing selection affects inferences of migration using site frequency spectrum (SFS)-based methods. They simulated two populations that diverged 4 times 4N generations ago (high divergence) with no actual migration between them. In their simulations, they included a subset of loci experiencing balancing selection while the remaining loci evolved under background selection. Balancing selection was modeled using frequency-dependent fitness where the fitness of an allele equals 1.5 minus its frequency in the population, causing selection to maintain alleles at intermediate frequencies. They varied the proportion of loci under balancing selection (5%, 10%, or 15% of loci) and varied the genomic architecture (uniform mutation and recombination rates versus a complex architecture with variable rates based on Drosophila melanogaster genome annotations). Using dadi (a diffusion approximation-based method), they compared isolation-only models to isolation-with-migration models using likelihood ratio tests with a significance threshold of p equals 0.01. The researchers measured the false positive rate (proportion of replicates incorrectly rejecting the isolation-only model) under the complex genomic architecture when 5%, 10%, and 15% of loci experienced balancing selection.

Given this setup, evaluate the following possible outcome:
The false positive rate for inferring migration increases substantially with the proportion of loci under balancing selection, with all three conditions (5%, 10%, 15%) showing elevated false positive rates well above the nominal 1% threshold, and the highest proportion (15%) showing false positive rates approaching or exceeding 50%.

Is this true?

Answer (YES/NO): NO